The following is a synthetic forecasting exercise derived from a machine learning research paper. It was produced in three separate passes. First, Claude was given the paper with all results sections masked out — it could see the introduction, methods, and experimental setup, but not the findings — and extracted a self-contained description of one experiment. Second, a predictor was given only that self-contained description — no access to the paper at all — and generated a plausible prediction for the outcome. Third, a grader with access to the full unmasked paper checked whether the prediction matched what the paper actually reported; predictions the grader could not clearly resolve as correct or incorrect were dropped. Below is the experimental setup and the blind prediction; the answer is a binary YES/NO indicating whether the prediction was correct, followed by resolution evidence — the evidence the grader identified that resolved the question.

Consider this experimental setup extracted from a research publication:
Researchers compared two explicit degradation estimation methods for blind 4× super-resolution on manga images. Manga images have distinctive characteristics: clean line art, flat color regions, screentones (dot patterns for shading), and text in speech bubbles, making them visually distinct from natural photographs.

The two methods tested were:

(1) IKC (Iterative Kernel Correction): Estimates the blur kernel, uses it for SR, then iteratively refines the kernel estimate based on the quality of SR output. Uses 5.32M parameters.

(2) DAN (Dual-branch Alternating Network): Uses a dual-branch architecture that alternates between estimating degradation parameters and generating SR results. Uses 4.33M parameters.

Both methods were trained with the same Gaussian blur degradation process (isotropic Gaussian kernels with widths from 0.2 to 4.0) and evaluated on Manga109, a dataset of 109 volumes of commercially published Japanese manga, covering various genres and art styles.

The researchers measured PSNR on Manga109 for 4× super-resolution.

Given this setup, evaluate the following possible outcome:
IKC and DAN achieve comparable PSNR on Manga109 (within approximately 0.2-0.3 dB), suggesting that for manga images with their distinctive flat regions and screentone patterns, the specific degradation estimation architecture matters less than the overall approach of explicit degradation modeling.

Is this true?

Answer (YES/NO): NO